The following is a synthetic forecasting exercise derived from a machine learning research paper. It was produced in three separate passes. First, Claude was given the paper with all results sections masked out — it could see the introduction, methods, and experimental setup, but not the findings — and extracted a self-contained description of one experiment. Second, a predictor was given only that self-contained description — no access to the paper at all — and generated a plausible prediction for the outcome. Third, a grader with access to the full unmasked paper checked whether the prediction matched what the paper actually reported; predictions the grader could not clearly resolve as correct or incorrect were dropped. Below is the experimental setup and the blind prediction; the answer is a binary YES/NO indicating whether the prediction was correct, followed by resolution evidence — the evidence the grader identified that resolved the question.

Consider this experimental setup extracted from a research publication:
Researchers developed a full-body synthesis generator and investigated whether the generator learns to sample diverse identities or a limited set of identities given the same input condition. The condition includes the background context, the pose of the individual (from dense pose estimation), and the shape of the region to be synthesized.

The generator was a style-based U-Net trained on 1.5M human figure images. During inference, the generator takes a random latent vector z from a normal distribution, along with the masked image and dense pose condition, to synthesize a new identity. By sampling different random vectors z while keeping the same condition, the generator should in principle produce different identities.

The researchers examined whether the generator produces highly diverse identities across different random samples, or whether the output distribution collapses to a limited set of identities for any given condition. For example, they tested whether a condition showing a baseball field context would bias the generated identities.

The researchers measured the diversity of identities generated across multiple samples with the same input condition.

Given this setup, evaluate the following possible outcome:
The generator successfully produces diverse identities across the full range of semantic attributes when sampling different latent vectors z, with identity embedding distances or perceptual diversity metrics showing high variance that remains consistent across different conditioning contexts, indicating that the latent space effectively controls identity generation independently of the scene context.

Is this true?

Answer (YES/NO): NO